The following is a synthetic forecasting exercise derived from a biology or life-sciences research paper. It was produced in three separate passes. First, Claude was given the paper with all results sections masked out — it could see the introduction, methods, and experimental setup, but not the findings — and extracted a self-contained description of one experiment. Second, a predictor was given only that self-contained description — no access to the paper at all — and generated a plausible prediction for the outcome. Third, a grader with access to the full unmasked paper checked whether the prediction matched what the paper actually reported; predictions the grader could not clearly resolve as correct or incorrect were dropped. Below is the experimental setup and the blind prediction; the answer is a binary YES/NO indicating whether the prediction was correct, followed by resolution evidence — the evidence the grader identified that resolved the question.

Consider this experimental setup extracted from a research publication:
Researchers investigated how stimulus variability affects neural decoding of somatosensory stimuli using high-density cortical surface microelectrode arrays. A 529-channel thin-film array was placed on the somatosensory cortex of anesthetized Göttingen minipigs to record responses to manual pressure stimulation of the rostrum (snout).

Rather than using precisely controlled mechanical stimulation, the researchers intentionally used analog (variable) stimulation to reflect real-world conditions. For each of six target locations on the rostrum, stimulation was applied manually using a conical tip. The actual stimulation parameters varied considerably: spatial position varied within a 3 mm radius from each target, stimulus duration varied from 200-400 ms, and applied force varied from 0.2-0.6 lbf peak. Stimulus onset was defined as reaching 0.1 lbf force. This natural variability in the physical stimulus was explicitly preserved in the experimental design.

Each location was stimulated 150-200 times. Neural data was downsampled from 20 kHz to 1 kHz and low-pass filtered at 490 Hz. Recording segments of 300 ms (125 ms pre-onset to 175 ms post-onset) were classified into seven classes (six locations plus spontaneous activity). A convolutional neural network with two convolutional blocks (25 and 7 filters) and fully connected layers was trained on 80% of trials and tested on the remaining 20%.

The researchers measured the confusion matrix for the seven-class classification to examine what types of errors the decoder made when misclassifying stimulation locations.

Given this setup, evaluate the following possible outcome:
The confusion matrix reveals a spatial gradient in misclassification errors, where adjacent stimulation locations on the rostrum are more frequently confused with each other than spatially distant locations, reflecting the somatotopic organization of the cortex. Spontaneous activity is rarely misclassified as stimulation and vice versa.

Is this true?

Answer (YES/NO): YES